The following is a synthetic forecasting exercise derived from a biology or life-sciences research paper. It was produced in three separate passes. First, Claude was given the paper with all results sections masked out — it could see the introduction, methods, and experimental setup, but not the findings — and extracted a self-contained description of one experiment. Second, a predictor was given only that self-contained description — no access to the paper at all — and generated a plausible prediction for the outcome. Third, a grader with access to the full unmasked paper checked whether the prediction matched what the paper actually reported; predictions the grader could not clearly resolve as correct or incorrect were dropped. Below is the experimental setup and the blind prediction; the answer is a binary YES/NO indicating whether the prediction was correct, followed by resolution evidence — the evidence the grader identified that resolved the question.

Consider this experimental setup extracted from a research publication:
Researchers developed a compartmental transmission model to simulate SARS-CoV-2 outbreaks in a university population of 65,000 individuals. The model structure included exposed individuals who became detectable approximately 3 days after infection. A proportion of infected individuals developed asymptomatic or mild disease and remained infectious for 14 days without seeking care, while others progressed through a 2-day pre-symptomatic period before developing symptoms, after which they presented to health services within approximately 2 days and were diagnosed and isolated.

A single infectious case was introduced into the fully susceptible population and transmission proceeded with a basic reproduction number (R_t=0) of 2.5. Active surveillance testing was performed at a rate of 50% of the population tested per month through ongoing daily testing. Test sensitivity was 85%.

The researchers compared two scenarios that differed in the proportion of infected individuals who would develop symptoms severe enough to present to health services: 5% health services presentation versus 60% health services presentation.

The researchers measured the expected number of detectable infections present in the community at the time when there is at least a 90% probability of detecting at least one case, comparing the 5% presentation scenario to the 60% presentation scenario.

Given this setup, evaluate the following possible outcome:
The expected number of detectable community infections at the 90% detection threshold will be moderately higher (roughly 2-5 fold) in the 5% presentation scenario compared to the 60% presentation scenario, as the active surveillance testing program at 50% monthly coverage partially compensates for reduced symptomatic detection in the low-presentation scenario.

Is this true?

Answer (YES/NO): NO